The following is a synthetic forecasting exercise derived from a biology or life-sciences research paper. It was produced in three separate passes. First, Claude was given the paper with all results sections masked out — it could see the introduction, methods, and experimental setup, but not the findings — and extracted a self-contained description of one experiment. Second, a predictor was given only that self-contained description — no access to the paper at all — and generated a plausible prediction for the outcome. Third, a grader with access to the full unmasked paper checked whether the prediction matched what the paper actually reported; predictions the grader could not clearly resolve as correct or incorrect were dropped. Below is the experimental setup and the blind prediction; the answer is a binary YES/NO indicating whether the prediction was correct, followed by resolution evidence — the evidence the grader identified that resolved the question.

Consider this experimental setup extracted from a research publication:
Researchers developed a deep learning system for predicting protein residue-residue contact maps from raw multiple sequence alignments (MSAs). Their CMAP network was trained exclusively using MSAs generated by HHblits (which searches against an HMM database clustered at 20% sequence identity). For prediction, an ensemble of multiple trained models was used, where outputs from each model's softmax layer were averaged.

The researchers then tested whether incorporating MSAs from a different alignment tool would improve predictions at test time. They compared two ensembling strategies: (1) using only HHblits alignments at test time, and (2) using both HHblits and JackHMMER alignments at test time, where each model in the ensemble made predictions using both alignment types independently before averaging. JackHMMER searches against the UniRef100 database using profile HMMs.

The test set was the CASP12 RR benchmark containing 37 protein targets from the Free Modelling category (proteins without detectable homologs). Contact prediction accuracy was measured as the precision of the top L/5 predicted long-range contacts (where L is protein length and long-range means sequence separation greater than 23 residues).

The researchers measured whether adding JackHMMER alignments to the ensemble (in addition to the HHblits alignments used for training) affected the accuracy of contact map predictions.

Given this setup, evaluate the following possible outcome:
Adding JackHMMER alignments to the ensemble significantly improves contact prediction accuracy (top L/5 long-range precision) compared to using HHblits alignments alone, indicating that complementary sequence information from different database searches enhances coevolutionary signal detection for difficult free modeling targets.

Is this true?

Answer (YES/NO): NO